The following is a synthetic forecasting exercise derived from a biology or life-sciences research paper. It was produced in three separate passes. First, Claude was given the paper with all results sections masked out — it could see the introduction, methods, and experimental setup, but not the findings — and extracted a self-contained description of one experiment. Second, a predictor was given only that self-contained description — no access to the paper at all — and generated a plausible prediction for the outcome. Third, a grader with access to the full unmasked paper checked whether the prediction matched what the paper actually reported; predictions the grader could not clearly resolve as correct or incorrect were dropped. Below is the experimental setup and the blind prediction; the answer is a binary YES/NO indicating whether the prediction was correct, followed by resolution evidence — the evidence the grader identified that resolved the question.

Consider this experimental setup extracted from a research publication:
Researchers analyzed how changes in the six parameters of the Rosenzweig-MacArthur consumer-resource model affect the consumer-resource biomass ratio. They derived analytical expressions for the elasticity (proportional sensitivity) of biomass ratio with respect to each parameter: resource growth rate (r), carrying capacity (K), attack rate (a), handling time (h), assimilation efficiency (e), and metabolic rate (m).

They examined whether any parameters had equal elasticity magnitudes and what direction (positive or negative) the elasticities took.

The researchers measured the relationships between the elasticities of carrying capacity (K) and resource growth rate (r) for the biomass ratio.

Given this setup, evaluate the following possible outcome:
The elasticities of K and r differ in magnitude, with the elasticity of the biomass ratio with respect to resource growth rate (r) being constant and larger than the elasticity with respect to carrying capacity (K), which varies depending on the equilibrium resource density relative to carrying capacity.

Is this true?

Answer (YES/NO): NO